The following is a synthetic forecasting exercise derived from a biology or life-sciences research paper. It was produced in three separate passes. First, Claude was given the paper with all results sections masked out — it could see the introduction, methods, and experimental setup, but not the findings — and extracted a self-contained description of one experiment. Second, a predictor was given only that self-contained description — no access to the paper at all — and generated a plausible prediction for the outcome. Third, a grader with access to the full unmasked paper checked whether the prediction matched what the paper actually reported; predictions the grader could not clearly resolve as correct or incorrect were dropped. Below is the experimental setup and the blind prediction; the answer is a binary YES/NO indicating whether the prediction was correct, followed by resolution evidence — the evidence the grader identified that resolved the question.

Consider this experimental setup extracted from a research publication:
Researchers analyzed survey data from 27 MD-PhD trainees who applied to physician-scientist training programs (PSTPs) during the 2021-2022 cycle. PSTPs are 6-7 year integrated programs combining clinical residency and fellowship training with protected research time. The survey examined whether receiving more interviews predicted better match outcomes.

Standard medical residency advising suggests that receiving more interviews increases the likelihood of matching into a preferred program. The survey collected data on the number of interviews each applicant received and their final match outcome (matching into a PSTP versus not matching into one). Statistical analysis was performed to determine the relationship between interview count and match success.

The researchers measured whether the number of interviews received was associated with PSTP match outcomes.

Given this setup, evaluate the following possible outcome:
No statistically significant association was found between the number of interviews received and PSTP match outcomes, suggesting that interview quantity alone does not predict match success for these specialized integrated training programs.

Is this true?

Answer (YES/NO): YES